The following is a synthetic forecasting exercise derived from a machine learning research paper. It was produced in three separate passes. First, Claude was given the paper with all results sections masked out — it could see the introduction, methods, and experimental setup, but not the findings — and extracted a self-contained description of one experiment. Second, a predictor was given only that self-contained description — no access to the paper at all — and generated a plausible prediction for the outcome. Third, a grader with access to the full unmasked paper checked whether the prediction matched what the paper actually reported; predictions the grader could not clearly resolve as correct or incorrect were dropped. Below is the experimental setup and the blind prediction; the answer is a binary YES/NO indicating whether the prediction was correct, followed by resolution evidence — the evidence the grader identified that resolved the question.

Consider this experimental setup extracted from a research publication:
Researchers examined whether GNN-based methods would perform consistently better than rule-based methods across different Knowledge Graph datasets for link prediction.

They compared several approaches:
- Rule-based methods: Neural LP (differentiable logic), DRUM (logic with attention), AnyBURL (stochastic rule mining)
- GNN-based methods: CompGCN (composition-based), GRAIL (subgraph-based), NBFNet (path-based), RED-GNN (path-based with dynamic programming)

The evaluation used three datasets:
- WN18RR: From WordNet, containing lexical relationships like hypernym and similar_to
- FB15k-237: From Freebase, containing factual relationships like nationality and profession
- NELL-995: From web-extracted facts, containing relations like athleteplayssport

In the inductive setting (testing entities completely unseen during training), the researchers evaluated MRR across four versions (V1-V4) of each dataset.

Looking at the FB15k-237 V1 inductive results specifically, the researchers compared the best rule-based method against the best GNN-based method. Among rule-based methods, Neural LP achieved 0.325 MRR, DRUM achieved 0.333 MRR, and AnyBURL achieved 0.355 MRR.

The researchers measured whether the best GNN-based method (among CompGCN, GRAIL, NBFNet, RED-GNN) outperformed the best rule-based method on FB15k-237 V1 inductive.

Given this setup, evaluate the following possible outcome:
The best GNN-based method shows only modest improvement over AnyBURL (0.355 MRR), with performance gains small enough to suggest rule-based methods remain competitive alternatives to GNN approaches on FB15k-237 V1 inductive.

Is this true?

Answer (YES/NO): NO